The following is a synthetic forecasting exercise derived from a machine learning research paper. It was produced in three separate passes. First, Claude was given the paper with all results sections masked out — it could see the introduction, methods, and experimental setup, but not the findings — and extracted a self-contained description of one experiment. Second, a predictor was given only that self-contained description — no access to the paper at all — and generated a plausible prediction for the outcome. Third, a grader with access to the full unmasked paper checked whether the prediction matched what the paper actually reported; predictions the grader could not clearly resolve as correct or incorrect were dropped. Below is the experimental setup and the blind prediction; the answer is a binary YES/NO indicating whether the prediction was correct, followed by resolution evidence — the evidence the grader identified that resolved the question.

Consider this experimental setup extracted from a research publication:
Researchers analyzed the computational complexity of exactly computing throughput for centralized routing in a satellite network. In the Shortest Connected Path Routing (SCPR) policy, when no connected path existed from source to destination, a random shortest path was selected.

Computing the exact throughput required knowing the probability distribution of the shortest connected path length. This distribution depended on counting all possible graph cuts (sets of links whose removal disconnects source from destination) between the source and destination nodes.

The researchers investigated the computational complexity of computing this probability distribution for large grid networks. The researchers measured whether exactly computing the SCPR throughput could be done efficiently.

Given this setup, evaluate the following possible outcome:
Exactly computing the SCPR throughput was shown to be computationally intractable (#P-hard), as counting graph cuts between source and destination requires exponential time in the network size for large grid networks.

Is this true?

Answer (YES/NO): NO